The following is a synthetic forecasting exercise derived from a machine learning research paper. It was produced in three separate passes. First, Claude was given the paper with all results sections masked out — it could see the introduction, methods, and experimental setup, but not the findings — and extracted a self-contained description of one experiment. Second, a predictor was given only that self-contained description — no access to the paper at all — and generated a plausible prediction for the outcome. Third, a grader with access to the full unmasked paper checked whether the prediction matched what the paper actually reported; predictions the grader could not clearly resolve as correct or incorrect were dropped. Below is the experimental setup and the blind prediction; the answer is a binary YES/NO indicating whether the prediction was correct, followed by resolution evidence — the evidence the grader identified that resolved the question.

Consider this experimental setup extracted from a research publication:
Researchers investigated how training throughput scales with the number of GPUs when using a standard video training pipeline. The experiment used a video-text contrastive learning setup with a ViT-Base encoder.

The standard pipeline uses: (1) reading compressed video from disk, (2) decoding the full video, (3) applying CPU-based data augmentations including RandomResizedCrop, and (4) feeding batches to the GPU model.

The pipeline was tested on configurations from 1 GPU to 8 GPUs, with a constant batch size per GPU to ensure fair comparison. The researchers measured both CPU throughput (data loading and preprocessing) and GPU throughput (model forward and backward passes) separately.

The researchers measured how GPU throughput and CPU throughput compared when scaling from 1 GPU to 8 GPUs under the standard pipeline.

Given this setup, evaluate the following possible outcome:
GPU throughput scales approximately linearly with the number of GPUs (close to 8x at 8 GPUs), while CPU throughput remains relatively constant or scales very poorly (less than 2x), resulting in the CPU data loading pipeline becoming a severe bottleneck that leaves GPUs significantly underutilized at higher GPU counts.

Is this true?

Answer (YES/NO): NO